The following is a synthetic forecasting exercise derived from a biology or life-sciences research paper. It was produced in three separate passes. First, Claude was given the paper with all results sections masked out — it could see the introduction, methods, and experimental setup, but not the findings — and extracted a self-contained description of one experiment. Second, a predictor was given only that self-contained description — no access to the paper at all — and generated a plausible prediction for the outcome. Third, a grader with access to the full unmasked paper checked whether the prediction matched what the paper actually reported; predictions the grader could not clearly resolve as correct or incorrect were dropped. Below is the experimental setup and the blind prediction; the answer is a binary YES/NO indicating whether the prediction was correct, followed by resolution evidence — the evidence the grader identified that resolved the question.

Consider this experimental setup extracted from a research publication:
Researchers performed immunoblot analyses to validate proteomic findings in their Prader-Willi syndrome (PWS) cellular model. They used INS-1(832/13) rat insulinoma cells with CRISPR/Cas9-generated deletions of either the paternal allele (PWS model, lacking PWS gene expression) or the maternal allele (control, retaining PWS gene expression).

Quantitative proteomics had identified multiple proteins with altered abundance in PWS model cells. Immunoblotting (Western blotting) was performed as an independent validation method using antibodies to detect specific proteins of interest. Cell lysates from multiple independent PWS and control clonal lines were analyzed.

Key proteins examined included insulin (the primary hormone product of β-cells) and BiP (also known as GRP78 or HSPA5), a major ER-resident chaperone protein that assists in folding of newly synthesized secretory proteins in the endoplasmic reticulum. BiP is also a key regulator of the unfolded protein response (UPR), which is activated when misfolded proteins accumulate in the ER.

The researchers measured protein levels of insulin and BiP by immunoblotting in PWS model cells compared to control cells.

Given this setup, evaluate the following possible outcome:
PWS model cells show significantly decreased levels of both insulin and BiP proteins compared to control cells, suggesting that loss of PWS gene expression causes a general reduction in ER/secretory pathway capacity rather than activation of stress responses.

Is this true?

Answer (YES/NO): YES